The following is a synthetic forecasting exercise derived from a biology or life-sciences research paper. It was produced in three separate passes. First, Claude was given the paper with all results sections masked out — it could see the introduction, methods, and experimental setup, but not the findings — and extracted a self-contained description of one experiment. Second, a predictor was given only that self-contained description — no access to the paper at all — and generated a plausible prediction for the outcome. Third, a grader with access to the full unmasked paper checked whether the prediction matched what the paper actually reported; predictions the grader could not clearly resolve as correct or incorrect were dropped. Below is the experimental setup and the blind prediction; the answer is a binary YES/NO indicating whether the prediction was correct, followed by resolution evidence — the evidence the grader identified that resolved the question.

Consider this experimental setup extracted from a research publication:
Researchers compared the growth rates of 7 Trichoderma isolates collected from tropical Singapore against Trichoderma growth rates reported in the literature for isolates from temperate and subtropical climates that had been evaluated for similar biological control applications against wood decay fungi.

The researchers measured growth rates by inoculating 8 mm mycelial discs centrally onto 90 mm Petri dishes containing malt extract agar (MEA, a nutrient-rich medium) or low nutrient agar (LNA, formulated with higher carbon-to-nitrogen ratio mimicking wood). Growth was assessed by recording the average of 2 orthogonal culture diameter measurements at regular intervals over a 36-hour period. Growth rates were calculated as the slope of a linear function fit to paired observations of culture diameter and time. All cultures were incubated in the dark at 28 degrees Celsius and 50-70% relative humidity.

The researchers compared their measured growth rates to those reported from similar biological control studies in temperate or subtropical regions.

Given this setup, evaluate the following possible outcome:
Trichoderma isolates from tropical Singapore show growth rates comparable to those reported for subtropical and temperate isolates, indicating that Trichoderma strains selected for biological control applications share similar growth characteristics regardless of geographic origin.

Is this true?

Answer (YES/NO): NO